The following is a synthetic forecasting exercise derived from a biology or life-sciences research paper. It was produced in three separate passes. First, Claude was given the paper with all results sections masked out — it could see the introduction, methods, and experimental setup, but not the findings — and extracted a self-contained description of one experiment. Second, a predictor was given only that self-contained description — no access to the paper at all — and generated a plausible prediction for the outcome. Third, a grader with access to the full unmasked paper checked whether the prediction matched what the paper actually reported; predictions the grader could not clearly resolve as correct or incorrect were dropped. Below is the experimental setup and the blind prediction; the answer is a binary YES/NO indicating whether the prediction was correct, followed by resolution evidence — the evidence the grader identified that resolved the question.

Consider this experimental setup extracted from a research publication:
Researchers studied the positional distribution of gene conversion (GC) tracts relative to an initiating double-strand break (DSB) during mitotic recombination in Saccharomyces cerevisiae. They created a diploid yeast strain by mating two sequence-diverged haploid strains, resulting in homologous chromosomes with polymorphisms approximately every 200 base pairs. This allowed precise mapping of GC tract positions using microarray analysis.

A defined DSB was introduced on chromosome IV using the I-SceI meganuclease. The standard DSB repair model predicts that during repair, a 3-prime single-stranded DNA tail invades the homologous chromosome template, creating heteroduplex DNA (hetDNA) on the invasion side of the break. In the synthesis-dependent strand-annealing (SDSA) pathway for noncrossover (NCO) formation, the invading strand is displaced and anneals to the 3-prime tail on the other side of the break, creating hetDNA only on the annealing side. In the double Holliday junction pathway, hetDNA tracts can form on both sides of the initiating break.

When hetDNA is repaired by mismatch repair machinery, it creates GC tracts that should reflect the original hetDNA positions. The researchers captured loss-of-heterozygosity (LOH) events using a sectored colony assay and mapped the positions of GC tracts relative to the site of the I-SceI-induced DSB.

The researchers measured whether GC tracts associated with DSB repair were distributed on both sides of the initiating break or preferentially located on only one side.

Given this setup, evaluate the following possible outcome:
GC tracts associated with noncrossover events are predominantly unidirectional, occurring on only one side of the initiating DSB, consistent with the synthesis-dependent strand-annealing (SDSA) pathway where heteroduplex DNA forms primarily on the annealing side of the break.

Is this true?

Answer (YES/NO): NO